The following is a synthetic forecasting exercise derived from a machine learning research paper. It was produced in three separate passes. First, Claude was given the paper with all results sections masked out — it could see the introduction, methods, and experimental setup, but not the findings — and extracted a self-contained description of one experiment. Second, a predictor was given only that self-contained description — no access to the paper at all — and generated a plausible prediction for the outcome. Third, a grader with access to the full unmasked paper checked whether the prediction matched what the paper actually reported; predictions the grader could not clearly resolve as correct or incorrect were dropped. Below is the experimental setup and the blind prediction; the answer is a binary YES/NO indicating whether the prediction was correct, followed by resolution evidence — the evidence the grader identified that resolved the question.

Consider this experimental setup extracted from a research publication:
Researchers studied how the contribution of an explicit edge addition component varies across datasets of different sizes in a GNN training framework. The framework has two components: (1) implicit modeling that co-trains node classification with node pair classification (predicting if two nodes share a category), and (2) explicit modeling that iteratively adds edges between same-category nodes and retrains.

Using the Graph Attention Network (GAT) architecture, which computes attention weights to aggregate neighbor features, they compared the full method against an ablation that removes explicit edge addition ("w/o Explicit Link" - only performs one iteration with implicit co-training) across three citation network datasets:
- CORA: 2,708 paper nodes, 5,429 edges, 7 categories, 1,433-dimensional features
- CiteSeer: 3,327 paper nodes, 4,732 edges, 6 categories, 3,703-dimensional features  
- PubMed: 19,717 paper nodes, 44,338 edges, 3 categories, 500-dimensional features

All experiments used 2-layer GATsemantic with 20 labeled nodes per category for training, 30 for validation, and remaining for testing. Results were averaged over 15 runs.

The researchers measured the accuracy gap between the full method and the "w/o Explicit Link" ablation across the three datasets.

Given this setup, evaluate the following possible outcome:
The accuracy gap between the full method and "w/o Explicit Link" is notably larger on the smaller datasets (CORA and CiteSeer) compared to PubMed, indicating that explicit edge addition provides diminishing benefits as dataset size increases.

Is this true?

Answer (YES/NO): NO